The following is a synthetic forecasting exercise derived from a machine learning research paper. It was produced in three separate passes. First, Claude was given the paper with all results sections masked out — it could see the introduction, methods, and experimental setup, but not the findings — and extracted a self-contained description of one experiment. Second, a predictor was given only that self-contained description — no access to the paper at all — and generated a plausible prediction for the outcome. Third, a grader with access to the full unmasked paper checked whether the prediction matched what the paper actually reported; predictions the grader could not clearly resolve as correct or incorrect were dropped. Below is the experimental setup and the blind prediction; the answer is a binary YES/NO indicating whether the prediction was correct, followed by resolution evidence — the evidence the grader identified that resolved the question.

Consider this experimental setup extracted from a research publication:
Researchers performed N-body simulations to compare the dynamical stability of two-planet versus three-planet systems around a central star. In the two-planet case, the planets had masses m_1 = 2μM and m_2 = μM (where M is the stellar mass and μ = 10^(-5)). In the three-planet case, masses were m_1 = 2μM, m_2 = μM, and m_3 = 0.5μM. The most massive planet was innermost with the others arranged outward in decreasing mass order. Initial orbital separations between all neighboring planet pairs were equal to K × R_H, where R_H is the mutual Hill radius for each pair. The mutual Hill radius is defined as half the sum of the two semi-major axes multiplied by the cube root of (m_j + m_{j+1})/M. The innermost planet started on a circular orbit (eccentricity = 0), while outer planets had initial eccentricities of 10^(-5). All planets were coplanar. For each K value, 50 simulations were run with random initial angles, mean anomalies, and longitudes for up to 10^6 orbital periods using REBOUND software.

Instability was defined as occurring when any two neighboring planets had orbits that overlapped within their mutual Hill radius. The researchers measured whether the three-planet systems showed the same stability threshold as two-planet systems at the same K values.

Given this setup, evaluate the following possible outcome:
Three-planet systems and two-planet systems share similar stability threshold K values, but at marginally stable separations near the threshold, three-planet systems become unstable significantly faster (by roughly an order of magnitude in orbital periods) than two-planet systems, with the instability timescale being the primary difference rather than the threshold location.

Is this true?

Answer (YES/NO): NO